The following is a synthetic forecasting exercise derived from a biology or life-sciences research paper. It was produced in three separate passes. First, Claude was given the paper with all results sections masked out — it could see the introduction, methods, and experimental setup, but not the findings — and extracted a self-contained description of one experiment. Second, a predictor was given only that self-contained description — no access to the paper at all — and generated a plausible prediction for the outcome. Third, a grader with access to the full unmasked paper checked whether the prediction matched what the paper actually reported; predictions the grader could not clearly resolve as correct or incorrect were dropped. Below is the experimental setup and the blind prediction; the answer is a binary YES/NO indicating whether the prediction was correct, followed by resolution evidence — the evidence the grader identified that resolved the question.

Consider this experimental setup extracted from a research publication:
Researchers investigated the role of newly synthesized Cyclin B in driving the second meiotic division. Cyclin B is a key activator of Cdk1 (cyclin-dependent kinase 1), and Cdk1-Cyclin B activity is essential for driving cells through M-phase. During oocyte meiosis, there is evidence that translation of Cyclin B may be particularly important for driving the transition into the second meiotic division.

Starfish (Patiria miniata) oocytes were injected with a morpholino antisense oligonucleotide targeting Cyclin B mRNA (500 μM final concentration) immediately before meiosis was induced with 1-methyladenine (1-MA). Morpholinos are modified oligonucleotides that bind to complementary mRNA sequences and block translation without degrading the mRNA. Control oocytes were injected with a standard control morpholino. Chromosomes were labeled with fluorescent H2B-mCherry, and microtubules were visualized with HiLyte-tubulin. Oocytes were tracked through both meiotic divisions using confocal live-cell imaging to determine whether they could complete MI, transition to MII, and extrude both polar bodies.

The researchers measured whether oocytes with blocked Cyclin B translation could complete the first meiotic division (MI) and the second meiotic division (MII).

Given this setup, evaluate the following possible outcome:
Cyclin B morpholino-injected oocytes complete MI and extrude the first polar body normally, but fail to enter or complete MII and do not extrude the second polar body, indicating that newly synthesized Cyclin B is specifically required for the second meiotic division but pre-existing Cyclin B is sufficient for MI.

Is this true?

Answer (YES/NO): YES